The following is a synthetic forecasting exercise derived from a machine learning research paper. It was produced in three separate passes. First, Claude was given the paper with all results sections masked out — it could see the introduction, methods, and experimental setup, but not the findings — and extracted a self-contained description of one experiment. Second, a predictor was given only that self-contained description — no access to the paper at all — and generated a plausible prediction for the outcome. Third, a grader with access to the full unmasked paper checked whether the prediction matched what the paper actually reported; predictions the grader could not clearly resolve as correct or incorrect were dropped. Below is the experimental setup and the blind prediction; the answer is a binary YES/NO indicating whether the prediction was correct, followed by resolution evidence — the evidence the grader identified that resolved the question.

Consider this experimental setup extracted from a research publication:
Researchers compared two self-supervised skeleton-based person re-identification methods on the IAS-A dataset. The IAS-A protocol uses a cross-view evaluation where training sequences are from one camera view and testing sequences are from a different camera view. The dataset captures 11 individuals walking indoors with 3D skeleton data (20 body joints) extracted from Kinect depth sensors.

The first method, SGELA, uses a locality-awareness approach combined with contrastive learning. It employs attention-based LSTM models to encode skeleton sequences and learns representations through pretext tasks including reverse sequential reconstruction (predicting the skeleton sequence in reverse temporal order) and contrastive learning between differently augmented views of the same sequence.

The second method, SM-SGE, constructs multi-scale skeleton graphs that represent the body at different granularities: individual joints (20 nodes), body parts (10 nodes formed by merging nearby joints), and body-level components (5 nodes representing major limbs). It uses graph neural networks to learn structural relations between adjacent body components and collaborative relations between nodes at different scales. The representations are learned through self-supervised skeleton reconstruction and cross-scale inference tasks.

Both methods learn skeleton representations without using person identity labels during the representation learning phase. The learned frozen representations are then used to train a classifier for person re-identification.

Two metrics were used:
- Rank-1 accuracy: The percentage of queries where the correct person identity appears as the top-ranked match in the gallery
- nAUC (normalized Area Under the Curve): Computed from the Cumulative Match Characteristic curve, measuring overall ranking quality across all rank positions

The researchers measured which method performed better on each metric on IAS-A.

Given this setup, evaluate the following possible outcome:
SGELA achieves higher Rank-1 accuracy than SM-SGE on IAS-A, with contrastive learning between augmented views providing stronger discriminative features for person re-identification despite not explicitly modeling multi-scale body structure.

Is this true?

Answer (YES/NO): YES